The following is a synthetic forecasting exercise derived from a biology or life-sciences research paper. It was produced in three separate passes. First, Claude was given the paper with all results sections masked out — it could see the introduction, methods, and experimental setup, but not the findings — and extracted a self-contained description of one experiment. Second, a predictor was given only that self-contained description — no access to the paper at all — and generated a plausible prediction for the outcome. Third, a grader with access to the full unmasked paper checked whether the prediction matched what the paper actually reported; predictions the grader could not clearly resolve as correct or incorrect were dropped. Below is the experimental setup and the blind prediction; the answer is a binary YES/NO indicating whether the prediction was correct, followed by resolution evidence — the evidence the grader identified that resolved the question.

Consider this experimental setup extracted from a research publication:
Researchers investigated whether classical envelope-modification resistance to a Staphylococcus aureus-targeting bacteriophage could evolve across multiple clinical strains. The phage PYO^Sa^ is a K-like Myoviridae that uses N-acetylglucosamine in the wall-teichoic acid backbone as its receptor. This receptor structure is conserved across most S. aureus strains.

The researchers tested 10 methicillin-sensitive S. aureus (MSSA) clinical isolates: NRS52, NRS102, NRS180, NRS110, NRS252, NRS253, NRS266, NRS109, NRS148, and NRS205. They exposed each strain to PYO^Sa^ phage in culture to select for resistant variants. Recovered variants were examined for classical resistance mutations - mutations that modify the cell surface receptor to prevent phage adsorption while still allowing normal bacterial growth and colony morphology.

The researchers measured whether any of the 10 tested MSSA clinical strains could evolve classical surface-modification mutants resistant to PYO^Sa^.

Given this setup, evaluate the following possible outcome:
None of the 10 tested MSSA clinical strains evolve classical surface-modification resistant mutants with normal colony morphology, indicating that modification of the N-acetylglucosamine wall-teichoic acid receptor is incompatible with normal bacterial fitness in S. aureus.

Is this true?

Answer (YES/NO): YES